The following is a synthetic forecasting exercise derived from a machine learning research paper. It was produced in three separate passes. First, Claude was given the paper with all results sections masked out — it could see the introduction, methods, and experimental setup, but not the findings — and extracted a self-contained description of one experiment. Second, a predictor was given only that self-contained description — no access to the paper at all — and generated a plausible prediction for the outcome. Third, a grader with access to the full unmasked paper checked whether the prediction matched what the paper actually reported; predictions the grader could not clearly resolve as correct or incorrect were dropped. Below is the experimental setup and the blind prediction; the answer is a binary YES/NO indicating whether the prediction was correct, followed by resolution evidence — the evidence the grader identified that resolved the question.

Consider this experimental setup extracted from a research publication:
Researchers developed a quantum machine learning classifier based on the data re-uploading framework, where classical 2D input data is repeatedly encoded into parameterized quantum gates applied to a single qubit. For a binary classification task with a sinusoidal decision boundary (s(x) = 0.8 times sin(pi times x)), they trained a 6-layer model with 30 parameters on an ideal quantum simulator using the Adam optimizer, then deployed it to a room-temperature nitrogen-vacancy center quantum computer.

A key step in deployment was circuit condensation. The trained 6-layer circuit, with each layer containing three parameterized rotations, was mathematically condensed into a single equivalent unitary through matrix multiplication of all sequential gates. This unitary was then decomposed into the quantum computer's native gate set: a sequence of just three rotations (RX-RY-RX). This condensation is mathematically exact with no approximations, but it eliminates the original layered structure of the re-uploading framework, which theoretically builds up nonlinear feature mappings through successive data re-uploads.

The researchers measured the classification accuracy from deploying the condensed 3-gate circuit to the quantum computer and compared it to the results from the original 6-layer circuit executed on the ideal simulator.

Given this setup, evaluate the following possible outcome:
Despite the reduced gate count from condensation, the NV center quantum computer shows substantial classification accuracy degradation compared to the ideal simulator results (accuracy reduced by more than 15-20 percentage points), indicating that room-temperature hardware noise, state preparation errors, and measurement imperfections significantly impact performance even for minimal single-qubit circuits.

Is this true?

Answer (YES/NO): NO